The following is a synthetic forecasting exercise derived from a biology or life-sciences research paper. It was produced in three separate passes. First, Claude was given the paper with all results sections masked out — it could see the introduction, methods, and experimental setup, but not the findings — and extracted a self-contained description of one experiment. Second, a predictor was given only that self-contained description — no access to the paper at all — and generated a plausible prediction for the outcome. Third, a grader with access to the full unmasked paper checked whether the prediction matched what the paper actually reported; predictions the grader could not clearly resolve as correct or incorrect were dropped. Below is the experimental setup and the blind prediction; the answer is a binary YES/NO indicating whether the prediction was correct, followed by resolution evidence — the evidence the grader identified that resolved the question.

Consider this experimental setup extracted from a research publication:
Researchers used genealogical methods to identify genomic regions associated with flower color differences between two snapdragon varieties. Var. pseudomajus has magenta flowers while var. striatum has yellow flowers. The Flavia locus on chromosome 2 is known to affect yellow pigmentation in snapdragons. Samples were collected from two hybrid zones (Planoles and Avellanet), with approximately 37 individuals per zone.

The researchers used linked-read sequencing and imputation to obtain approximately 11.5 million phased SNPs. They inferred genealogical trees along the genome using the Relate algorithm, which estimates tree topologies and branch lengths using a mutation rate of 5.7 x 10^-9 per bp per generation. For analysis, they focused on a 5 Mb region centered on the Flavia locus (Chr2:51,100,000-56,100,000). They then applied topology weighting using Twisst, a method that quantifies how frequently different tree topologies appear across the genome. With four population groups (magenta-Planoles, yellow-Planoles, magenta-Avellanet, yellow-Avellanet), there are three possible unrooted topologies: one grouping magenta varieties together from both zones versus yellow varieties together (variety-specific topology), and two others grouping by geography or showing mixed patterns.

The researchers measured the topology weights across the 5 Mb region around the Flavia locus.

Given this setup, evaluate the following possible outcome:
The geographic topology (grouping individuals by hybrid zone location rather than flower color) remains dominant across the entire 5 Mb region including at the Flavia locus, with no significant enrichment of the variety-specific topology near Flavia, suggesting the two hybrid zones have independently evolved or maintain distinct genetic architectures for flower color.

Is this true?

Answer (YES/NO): NO